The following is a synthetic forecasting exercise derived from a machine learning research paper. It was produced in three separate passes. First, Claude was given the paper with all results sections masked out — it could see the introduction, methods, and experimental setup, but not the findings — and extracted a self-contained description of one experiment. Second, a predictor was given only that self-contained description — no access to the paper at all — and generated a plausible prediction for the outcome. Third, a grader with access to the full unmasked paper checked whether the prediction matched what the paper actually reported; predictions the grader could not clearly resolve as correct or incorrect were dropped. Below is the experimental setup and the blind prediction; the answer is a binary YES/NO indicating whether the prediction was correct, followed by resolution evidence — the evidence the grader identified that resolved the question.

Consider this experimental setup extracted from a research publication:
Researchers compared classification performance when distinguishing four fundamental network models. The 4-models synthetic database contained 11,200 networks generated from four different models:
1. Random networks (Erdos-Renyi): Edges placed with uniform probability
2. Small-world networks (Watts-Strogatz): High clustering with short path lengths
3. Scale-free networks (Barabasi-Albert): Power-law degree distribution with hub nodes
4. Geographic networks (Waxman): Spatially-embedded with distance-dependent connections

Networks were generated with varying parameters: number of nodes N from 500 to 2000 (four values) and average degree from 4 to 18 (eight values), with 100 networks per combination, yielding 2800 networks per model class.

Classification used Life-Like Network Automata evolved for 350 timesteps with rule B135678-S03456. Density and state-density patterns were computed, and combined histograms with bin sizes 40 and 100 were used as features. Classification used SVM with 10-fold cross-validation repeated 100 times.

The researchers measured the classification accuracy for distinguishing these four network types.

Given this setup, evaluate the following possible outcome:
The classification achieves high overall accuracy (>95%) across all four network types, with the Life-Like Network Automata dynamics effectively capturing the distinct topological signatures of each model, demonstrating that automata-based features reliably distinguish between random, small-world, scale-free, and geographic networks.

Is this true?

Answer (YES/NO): YES